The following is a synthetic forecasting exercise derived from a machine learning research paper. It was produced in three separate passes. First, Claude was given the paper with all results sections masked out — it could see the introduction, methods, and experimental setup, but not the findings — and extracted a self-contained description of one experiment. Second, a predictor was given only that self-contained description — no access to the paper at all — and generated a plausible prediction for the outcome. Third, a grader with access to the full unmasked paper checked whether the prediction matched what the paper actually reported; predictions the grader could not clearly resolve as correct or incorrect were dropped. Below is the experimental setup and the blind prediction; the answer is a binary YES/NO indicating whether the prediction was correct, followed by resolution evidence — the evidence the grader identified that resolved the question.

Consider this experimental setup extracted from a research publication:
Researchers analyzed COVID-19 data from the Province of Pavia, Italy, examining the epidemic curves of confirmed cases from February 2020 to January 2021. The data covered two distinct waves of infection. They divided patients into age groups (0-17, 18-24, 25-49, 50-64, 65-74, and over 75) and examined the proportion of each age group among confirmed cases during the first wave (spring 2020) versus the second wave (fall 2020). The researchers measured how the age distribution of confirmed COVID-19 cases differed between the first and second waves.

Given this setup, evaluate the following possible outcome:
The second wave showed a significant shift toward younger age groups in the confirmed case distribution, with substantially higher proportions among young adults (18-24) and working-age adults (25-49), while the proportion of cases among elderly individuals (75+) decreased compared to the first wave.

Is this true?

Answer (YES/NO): NO